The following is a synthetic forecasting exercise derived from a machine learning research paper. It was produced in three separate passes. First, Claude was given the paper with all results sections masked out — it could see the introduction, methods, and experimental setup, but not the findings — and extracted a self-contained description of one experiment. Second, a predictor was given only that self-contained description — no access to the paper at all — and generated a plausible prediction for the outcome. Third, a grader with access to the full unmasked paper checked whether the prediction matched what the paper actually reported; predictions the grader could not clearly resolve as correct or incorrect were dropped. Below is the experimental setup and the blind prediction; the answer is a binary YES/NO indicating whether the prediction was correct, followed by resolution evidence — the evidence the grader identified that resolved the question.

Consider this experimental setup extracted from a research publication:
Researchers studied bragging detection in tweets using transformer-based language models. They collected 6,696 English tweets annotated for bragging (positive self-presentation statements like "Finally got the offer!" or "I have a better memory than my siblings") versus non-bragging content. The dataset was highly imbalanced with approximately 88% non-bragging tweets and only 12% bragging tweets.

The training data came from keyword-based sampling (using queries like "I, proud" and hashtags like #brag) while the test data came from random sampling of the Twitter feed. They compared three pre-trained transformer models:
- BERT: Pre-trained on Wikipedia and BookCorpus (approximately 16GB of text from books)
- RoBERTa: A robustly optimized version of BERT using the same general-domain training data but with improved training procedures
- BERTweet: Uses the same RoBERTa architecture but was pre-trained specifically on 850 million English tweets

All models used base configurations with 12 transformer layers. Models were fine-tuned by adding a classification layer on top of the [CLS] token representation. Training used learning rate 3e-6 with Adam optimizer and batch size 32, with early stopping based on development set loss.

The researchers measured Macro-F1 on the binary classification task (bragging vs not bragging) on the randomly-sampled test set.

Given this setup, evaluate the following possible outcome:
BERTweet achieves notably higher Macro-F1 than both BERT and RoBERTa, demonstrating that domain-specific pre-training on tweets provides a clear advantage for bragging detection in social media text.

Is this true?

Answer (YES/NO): YES